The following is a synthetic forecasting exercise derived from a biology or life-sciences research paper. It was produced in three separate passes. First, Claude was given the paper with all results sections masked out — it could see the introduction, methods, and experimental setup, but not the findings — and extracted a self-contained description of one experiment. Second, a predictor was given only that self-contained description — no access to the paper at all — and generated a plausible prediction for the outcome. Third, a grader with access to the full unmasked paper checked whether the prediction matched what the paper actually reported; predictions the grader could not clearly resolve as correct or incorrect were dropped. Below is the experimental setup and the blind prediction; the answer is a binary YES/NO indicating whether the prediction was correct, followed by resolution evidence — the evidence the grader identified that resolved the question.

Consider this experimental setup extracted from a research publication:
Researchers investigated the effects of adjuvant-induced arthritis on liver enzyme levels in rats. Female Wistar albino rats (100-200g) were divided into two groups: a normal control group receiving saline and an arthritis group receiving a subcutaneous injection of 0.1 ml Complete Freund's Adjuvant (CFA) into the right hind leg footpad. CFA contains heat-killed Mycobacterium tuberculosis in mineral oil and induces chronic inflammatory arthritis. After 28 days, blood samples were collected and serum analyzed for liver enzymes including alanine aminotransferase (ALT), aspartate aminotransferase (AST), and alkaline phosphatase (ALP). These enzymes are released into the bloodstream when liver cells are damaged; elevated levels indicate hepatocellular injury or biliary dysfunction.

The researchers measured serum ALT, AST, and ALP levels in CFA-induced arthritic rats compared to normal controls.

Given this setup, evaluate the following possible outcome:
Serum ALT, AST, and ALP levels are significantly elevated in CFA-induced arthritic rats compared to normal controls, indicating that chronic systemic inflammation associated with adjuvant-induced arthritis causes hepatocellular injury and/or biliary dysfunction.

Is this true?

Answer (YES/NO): YES